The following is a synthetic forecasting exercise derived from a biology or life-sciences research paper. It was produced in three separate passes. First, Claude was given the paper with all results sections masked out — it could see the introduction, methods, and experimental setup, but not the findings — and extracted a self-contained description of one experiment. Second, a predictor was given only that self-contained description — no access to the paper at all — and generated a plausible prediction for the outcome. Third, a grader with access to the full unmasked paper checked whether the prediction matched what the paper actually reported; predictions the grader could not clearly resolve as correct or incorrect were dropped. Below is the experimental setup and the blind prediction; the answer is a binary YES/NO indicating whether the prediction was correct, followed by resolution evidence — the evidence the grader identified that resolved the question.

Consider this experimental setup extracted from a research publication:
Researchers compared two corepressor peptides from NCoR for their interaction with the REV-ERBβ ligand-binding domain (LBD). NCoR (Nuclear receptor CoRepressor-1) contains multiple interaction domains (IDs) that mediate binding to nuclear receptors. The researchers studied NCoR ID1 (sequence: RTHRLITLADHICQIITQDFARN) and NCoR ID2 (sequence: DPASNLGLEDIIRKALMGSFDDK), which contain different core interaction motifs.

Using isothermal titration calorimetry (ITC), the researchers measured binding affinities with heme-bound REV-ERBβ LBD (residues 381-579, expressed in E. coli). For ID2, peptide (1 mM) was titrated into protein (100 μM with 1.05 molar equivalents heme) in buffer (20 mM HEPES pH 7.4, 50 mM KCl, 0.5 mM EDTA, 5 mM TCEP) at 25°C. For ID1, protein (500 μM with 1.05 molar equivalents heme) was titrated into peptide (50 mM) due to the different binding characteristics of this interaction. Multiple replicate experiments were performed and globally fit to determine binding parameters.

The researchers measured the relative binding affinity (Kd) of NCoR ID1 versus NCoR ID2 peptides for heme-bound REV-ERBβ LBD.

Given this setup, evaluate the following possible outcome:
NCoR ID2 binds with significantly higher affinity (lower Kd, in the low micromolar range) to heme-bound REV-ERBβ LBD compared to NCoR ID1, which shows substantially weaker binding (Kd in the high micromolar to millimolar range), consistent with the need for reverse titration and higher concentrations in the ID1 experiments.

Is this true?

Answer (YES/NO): NO